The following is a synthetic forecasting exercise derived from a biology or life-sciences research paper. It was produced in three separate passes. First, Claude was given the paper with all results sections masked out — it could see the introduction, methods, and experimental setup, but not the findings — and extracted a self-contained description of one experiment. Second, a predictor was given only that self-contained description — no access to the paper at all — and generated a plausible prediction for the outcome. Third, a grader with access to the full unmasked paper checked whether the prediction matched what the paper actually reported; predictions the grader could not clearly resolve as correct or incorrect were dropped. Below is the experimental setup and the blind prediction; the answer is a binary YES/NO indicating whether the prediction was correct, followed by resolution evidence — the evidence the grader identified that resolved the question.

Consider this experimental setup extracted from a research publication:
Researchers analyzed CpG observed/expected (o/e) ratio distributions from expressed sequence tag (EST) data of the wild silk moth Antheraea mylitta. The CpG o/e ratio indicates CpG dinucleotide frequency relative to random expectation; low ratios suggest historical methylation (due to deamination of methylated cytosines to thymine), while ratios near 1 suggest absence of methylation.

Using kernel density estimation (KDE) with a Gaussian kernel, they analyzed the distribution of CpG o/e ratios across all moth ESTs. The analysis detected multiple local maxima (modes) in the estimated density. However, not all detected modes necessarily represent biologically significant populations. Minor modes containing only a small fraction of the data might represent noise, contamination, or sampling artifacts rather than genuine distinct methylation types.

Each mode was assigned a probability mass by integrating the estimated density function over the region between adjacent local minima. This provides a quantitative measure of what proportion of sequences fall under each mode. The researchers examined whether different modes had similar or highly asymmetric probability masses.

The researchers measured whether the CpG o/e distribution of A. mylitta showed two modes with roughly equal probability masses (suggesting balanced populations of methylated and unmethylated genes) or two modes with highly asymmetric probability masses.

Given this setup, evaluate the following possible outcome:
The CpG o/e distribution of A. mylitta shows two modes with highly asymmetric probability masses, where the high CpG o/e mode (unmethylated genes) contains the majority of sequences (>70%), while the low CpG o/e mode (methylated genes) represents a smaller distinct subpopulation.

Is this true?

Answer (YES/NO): YES